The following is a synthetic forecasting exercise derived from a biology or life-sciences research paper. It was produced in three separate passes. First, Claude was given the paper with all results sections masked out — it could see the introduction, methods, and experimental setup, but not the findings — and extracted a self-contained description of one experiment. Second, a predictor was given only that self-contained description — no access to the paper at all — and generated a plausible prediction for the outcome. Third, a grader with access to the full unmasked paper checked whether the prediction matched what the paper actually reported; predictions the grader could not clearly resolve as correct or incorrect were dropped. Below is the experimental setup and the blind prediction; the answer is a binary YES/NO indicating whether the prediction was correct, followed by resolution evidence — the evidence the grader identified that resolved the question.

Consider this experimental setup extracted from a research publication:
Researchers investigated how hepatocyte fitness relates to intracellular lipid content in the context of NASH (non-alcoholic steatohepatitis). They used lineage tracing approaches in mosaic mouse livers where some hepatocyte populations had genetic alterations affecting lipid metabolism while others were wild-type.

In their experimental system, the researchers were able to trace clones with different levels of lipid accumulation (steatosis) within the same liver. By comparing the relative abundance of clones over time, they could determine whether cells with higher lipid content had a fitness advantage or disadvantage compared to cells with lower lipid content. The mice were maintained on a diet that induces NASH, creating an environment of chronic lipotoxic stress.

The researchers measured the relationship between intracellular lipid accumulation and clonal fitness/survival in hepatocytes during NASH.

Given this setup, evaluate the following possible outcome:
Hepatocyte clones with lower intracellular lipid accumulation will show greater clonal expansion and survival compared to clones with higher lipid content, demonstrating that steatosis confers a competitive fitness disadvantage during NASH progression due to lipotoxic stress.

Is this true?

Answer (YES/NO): YES